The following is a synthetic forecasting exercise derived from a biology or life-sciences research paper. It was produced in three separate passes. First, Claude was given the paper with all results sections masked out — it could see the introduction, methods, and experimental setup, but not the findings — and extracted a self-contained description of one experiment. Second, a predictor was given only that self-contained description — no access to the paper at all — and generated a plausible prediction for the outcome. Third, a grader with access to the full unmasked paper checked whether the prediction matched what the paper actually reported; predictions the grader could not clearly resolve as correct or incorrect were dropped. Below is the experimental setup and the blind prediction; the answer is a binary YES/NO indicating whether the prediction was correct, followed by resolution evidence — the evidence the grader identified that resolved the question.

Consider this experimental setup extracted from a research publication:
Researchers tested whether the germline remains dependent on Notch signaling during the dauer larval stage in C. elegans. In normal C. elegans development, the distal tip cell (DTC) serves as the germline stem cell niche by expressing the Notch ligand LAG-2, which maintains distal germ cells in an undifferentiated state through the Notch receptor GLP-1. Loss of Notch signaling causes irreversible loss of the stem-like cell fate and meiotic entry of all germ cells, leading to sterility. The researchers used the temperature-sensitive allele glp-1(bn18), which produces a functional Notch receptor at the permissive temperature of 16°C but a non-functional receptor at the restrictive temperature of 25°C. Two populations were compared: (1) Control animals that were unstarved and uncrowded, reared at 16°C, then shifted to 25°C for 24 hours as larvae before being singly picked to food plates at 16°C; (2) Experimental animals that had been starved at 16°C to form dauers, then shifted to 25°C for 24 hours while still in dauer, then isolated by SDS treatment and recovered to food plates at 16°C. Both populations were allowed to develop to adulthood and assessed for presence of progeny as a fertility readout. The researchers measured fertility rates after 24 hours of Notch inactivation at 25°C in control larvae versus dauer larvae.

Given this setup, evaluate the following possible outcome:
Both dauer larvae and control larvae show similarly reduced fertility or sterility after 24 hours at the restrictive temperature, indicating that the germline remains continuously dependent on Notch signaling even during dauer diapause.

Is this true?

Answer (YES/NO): NO